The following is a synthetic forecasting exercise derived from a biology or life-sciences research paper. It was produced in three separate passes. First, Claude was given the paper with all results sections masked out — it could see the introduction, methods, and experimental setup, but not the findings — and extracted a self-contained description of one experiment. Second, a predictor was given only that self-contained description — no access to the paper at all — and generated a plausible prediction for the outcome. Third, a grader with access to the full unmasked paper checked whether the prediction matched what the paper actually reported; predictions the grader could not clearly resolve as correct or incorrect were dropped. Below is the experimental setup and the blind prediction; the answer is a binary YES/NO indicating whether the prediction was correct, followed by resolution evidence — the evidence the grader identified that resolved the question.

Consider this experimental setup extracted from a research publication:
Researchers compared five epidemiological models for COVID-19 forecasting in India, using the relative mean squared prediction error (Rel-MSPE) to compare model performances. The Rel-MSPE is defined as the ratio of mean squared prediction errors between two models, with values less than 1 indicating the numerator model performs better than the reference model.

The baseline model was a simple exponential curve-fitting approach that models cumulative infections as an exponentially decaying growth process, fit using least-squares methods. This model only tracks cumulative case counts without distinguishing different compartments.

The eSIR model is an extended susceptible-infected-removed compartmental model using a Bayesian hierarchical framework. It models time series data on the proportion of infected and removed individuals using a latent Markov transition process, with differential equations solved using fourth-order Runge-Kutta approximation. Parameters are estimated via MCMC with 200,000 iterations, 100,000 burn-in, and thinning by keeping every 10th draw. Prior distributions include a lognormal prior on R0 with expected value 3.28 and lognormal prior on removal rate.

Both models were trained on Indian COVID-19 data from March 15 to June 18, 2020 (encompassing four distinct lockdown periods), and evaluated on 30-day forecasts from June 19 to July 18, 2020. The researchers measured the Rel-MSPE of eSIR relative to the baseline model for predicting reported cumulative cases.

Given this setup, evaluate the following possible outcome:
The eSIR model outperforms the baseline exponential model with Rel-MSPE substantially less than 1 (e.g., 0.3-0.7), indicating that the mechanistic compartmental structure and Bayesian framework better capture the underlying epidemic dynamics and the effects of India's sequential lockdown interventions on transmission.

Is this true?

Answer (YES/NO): NO